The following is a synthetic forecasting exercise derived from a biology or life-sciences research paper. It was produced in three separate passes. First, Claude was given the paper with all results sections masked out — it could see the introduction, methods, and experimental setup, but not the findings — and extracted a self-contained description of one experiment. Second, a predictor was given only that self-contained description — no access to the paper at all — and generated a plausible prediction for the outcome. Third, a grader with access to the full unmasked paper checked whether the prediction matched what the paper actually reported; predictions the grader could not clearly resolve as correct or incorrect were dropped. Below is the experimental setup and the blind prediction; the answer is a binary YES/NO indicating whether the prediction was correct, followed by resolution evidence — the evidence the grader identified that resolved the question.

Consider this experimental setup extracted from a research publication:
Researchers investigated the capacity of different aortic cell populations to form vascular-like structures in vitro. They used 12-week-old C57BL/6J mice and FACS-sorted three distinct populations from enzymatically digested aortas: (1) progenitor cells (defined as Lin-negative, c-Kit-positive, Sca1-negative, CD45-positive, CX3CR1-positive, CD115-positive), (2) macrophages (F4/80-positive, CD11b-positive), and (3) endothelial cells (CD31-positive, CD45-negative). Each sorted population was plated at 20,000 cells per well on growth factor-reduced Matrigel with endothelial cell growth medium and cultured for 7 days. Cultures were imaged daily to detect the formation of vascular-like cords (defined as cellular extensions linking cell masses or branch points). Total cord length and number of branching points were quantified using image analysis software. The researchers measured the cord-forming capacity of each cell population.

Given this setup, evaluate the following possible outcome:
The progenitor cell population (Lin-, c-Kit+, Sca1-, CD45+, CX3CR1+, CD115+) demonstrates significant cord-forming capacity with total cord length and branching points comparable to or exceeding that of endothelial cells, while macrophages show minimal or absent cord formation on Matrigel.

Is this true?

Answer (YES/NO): YES